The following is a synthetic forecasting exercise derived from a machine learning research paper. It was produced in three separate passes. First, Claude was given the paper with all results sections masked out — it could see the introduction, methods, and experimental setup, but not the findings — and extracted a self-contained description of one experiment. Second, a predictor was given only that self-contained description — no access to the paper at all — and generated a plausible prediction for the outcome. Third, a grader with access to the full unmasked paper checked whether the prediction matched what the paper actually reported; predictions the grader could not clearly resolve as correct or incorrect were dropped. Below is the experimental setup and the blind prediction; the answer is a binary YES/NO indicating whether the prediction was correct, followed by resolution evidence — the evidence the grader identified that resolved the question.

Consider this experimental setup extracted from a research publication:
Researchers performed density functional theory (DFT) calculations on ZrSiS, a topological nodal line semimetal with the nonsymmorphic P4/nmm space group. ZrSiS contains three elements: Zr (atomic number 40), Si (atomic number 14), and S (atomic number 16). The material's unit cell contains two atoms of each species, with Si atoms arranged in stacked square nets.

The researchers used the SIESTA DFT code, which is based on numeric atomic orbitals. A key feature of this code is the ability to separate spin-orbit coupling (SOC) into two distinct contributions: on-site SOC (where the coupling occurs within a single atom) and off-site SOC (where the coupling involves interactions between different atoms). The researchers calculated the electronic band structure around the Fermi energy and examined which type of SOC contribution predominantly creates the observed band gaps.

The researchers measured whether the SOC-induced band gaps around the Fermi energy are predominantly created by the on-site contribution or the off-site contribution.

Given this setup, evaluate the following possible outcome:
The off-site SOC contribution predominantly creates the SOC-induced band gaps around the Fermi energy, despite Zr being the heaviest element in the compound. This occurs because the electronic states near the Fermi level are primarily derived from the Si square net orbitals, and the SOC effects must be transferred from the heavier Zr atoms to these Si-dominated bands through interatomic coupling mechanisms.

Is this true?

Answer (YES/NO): NO